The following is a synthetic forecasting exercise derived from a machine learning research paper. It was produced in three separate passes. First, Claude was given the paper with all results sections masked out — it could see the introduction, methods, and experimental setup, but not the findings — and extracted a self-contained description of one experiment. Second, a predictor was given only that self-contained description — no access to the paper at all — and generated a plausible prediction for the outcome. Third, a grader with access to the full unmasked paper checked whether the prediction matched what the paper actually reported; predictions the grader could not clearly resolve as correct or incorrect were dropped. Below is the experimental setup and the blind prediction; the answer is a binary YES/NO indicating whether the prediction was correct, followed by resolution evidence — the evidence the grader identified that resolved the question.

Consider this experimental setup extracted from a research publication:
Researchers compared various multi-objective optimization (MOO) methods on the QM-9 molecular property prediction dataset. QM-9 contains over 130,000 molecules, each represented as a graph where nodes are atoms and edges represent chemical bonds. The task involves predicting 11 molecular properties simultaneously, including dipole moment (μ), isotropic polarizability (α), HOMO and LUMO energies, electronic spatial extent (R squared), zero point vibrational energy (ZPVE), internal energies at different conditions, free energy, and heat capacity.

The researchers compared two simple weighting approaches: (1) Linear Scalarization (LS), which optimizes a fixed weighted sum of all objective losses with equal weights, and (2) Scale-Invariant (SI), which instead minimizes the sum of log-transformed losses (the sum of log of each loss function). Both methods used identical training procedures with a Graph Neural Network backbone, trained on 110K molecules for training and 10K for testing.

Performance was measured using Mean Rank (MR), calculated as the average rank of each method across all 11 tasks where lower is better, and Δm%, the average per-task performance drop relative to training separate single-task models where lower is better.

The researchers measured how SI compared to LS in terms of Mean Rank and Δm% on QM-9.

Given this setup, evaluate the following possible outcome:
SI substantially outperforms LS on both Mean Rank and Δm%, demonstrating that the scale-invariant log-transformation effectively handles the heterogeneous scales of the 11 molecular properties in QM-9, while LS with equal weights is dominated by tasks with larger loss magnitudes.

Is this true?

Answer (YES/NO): YES